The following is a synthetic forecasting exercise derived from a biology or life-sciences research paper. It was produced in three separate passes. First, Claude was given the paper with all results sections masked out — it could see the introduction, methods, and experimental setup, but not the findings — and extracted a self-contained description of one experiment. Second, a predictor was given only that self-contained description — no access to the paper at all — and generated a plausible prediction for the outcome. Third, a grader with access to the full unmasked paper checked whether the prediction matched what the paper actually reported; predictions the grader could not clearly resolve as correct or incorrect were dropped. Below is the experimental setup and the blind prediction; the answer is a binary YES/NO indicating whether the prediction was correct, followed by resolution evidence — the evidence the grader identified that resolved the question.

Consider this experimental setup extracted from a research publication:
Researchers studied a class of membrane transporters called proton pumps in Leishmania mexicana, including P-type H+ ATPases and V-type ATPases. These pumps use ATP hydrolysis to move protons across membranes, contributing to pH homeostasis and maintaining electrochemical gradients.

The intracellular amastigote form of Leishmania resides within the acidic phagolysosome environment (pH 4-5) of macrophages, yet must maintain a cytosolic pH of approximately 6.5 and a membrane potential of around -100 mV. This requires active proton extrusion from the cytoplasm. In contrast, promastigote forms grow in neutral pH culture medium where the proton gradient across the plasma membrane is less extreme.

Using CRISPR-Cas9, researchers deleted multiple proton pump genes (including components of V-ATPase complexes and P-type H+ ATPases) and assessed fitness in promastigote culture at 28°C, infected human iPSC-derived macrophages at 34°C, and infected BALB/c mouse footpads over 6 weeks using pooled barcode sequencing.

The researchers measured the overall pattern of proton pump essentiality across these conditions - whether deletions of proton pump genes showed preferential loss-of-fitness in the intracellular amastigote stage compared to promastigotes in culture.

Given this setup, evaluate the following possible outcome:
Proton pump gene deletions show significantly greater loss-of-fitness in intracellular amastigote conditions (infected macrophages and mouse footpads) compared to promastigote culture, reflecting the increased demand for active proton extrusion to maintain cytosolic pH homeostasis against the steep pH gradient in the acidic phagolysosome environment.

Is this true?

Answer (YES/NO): YES